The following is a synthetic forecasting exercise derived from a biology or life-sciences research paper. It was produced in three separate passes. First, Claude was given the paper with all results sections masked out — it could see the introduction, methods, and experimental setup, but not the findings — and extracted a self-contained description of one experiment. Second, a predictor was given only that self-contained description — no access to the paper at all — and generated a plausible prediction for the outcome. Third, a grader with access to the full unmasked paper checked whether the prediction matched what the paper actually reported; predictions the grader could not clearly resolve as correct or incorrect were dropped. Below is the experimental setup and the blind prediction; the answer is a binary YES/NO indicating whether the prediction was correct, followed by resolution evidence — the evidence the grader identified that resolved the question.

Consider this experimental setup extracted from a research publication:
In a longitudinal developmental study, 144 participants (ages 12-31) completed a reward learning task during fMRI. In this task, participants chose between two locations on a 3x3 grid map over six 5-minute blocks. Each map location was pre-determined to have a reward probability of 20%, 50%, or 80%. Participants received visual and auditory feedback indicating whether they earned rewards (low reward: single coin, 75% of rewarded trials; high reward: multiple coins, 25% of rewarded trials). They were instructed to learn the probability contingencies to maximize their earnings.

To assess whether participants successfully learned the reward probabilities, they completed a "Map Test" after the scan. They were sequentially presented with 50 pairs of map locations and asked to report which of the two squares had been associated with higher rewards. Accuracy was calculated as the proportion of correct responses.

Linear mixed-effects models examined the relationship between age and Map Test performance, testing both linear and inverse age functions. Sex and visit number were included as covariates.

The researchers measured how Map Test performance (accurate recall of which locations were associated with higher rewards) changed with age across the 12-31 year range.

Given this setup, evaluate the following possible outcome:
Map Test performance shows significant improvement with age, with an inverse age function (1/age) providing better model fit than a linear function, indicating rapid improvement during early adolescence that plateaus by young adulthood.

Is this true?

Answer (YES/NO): YES